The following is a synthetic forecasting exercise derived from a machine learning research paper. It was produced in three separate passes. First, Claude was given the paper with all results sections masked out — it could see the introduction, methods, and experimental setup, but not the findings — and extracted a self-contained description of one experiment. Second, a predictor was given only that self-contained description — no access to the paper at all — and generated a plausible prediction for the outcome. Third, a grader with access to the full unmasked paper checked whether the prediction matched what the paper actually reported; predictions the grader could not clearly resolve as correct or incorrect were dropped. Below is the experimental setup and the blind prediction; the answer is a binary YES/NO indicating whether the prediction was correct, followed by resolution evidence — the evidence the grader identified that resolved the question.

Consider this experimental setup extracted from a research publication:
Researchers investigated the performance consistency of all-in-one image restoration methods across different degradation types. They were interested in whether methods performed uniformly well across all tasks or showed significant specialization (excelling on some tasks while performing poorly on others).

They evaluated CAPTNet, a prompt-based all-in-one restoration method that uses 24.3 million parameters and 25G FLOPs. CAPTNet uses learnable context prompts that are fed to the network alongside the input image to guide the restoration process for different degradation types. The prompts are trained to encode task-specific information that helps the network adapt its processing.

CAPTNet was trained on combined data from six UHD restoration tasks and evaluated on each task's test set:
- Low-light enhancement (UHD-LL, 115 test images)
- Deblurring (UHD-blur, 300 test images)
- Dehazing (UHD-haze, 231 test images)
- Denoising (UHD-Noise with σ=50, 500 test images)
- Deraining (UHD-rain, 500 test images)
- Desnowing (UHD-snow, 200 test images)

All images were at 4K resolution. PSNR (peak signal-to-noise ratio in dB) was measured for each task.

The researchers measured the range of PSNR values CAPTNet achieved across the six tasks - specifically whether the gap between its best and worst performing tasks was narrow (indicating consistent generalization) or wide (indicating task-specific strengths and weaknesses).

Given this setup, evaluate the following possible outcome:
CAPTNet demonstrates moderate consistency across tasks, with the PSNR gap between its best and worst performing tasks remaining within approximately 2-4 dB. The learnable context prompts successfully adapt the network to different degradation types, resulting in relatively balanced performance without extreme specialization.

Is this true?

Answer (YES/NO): NO